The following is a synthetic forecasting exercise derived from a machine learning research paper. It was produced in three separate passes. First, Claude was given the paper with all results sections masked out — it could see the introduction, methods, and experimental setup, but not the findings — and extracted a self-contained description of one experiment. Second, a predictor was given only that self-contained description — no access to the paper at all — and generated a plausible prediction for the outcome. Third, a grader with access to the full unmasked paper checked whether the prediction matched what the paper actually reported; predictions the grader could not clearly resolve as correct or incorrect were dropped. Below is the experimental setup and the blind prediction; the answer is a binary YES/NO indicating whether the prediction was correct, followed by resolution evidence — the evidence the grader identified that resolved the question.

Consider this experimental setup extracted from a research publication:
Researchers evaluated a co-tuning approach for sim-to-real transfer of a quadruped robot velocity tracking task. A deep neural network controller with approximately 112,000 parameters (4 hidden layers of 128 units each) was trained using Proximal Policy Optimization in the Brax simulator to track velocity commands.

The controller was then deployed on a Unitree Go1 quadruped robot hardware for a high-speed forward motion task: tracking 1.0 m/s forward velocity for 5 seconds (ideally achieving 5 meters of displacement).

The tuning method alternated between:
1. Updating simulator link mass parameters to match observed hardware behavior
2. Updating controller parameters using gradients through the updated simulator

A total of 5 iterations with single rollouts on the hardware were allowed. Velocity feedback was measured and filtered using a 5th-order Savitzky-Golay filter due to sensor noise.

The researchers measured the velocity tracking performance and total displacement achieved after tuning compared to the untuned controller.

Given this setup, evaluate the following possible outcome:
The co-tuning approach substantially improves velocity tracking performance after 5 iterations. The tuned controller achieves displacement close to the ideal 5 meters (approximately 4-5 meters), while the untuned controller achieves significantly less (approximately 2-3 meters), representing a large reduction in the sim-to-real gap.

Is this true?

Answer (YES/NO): NO